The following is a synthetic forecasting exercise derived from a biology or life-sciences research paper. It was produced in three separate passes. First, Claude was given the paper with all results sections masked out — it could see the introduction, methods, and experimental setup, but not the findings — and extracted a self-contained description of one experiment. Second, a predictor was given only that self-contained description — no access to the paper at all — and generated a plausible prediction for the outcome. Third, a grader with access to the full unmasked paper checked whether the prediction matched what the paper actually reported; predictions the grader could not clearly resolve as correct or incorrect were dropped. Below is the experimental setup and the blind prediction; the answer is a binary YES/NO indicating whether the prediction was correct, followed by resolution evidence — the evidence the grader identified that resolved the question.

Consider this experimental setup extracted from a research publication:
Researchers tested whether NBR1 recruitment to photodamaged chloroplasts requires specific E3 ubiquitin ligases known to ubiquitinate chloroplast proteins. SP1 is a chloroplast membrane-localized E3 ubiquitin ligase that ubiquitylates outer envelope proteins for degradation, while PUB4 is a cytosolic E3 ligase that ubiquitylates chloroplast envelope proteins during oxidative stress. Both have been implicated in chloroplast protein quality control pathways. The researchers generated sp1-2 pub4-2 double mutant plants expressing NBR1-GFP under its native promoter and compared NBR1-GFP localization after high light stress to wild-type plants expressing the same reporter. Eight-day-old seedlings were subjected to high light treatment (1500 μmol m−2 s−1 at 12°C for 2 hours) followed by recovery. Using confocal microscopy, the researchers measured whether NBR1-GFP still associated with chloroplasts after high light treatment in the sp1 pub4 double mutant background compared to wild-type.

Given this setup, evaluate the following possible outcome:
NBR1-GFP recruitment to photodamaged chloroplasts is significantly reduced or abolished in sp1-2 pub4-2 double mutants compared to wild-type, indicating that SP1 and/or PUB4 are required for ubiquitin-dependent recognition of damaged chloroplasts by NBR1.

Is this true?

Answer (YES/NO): NO